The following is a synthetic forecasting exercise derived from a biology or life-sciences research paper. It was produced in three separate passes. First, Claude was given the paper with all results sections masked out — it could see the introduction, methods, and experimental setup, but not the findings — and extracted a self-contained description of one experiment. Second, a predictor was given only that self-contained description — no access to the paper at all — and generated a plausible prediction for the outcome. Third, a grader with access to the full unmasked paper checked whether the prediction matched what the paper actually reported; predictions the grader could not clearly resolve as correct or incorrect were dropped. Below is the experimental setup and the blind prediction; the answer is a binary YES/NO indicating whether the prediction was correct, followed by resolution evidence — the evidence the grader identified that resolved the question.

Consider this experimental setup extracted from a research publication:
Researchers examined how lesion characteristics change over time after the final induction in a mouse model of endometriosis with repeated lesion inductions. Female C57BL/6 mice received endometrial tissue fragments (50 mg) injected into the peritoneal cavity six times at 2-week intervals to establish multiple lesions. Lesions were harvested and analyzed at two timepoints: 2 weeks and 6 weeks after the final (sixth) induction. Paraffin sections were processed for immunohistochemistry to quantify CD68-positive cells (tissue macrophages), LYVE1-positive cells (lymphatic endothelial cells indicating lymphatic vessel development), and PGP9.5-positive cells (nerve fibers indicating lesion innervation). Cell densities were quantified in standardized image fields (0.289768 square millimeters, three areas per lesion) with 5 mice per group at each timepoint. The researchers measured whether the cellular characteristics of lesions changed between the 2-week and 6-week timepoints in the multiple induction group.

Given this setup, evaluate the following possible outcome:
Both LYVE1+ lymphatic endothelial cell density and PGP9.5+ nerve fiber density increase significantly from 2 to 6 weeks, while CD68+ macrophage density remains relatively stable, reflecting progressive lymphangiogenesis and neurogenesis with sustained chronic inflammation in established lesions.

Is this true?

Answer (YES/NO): NO